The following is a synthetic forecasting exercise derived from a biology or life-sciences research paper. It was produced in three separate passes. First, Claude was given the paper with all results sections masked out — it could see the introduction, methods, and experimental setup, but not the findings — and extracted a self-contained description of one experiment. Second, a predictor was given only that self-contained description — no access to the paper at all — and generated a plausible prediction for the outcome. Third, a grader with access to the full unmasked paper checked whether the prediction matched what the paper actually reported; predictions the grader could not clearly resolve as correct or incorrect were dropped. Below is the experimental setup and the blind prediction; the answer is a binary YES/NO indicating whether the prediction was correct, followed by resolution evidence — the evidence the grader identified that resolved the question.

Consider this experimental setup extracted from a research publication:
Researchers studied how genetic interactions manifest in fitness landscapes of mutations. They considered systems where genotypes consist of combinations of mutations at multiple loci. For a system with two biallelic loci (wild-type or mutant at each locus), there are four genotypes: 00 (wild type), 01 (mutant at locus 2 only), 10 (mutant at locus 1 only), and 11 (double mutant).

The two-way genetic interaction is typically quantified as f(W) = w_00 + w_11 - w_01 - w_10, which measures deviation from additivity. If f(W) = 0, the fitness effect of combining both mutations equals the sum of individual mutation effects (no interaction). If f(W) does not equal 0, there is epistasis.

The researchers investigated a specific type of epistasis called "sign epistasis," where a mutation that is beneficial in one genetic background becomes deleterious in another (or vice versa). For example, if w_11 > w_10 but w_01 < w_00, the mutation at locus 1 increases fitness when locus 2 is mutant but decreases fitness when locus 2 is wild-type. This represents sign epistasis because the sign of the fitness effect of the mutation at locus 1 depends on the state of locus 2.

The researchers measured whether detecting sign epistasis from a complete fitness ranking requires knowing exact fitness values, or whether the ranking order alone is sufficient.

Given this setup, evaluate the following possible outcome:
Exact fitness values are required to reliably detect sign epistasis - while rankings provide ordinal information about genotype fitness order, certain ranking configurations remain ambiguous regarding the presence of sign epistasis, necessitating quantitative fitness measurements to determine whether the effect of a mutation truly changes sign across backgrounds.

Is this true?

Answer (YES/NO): NO